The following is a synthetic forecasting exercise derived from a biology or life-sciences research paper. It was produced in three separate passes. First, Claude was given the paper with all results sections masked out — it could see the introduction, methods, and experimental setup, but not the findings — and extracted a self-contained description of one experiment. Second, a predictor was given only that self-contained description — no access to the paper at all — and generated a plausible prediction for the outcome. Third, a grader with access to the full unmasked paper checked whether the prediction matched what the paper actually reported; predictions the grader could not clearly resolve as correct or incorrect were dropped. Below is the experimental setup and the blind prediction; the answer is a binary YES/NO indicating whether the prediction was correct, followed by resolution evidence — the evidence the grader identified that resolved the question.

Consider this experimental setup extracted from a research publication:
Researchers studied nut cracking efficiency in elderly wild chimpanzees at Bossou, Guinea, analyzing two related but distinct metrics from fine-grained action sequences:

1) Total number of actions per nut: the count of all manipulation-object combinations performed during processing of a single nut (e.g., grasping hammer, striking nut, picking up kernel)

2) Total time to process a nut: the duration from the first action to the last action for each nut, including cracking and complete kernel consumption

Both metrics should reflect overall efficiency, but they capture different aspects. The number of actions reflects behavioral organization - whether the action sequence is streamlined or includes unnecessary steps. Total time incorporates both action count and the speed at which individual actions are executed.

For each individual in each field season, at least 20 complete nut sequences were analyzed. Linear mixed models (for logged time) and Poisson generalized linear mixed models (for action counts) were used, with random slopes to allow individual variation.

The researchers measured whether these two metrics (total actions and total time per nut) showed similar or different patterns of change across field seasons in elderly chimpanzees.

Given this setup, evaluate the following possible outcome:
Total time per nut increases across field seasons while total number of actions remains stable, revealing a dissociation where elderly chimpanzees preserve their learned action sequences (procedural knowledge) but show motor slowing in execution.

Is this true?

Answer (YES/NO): NO